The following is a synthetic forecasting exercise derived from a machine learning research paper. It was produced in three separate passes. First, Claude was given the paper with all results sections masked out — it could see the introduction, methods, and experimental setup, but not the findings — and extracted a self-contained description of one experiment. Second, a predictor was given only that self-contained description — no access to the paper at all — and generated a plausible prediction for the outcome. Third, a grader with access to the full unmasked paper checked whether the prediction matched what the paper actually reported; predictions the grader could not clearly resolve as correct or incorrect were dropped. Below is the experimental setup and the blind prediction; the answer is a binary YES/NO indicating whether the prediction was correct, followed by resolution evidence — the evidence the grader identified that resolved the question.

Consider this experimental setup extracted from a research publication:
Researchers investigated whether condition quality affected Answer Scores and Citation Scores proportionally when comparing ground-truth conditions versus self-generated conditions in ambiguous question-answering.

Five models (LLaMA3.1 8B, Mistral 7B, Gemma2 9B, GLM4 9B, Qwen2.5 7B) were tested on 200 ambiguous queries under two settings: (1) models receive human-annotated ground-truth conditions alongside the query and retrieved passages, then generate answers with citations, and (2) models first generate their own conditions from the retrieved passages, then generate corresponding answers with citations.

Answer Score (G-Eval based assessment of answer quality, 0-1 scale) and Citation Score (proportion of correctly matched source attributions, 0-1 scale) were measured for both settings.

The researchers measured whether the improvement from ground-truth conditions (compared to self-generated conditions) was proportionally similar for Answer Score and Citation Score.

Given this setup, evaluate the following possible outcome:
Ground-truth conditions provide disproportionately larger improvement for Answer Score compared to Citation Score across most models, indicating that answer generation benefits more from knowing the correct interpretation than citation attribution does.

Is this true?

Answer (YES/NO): NO